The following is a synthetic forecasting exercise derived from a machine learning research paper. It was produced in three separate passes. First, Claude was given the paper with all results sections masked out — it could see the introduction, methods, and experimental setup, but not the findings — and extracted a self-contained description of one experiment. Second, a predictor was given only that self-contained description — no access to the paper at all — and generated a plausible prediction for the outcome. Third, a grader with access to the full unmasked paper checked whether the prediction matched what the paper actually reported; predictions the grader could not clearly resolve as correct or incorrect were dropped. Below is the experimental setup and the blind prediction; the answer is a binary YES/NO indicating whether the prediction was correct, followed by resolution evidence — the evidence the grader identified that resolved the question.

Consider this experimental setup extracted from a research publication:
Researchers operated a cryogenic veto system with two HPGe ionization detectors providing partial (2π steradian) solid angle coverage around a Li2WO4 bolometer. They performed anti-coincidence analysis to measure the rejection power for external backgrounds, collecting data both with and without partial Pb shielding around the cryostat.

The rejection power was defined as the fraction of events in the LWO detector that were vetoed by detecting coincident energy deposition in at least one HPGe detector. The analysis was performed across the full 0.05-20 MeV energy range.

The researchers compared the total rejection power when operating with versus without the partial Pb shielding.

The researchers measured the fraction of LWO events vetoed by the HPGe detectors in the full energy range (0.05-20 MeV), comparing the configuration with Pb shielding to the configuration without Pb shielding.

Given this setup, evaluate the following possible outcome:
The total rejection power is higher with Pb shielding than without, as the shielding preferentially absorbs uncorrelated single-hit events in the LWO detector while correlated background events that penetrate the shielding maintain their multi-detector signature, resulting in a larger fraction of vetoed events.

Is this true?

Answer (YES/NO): YES